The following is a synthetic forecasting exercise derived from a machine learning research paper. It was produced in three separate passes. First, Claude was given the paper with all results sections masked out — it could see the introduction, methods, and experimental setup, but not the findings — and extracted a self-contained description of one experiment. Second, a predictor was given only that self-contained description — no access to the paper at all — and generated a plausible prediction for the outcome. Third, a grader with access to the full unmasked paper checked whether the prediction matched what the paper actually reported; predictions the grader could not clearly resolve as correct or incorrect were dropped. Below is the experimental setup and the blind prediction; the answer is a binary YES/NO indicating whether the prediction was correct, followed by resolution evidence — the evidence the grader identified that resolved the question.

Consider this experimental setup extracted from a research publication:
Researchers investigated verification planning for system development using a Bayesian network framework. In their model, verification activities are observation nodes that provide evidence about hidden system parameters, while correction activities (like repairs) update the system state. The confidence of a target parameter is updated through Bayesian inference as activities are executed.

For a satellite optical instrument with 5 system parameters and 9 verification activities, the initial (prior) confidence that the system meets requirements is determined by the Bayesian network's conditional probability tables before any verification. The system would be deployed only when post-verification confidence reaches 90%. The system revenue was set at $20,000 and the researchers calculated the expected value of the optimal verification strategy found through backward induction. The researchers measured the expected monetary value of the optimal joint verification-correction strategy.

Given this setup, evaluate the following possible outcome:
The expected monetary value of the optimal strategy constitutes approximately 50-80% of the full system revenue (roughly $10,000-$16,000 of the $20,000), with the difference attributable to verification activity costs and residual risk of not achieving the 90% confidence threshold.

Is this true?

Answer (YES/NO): NO